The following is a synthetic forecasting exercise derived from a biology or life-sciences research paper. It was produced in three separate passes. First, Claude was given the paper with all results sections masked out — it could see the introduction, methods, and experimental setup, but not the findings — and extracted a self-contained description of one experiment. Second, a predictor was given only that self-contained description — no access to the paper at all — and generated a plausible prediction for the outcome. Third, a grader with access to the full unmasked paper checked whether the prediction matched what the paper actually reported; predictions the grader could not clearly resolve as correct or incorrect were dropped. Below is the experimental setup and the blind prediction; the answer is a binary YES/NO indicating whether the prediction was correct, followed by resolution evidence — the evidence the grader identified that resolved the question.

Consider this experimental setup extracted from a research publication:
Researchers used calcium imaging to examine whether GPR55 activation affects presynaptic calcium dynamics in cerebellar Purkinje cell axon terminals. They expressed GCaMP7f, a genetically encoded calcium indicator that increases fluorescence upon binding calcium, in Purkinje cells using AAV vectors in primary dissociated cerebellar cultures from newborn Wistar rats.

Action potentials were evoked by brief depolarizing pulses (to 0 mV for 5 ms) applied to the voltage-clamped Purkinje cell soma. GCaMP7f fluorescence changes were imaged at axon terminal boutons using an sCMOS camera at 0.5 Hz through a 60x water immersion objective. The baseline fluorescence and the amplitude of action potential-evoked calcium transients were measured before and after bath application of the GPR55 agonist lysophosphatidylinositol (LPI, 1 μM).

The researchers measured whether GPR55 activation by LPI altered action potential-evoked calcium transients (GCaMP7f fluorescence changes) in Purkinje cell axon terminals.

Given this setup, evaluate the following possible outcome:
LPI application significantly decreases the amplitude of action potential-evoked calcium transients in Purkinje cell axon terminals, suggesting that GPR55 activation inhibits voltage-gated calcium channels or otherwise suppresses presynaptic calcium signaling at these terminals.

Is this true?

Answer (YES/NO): NO